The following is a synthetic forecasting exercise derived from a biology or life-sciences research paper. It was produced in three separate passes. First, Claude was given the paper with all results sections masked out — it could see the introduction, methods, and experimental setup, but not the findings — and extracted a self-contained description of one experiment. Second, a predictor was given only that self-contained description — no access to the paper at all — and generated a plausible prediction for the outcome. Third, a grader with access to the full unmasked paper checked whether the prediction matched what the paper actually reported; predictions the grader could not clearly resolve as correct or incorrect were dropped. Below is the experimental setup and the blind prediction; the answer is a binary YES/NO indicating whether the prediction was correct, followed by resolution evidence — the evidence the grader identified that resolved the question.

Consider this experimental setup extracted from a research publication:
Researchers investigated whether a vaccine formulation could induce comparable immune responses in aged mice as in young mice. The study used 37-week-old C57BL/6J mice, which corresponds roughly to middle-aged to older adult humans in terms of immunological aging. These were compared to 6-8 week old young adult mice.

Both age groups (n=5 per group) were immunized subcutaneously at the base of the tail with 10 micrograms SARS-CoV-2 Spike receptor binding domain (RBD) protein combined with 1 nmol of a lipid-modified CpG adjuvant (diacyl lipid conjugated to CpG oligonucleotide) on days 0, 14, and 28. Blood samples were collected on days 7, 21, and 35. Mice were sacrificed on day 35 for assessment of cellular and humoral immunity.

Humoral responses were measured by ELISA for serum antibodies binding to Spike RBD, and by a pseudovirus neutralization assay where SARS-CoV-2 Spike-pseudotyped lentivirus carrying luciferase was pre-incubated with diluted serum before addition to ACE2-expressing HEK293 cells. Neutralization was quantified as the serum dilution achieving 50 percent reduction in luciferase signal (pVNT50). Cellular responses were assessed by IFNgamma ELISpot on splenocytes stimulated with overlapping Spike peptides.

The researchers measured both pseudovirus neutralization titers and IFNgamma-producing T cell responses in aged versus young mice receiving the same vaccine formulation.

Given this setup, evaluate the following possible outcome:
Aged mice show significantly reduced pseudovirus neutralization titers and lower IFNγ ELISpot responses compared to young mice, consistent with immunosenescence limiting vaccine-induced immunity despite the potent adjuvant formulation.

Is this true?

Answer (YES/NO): NO